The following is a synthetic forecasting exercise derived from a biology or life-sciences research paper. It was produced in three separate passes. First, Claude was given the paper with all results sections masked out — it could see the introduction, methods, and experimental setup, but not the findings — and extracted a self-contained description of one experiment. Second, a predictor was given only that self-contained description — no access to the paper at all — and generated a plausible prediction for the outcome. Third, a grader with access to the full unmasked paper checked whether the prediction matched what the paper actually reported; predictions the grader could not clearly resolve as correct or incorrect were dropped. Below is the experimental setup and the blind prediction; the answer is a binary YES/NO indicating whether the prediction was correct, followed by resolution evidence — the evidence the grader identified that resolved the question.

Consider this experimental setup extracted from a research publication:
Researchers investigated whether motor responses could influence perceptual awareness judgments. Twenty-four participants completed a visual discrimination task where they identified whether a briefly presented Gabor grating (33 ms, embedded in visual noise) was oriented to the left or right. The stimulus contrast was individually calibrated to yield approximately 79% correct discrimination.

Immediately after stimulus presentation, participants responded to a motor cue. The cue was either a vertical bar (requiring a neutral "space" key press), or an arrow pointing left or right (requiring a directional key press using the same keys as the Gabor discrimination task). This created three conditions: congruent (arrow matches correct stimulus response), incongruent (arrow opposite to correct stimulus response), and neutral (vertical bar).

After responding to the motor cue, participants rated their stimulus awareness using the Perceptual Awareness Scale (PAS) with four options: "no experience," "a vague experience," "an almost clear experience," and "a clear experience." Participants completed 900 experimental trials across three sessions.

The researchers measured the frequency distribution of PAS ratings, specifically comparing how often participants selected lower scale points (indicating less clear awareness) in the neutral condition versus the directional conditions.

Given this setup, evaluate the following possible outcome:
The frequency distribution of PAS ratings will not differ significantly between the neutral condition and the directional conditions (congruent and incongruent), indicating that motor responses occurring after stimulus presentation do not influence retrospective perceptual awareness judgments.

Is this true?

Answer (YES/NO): NO